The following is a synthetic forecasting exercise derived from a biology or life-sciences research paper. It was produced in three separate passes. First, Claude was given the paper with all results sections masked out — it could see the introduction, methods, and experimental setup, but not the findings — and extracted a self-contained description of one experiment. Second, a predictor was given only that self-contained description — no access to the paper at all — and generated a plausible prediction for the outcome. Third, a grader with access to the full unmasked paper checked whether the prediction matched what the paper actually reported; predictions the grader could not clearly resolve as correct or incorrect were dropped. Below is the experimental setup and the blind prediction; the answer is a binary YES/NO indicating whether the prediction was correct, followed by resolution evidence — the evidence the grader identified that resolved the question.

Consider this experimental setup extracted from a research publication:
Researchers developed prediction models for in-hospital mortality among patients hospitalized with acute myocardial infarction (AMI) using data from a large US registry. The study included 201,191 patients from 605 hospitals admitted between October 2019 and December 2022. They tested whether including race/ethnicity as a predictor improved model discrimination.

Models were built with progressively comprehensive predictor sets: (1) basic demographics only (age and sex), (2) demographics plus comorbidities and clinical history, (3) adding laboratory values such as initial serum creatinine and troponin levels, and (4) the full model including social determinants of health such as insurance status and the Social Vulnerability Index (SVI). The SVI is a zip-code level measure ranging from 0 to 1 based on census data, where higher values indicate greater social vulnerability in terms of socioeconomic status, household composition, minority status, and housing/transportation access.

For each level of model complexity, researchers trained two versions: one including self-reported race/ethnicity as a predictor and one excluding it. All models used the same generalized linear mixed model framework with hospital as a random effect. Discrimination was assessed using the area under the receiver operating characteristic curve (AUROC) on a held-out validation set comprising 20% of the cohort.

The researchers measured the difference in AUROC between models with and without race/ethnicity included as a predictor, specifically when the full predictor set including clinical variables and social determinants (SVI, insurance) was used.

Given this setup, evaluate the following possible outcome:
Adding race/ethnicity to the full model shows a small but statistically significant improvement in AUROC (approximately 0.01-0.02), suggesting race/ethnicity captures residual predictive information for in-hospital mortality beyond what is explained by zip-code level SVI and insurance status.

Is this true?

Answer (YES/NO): NO